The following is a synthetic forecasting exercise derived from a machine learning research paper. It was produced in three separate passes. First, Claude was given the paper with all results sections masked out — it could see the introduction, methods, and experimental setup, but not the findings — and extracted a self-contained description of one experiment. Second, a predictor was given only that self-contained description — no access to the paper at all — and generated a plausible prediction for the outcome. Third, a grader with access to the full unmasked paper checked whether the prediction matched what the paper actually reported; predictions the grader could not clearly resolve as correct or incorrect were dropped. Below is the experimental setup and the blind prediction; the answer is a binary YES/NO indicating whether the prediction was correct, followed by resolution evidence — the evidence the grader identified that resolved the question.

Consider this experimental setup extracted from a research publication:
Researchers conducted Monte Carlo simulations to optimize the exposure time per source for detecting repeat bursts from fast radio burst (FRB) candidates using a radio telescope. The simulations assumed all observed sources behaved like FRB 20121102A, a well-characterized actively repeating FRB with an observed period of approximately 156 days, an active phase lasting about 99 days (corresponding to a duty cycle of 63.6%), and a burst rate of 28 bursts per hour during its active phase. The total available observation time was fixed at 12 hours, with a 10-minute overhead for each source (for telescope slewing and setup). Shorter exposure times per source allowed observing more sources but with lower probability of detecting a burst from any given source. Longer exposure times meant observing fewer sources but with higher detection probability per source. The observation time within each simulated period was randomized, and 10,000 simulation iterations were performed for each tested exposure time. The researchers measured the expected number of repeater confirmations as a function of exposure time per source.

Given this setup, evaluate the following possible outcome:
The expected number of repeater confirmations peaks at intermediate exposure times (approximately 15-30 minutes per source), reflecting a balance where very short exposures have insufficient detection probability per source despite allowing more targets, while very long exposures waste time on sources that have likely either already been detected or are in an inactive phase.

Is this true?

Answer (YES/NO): NO